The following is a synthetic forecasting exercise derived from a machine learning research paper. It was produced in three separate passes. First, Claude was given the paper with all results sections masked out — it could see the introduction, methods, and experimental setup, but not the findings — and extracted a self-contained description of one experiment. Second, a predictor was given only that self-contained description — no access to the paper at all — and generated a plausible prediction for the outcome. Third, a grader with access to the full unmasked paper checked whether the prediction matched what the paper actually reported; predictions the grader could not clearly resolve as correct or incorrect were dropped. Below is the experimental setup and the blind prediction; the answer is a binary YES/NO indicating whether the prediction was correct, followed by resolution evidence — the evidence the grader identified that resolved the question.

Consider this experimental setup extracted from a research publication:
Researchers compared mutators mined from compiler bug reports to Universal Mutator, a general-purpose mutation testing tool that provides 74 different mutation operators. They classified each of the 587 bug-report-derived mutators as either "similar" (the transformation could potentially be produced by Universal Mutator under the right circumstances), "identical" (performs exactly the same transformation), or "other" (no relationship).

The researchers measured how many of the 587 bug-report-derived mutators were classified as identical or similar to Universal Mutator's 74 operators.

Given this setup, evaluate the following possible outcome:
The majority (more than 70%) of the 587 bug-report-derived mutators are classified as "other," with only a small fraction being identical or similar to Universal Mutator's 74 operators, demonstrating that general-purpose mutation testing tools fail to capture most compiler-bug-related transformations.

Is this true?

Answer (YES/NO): YES